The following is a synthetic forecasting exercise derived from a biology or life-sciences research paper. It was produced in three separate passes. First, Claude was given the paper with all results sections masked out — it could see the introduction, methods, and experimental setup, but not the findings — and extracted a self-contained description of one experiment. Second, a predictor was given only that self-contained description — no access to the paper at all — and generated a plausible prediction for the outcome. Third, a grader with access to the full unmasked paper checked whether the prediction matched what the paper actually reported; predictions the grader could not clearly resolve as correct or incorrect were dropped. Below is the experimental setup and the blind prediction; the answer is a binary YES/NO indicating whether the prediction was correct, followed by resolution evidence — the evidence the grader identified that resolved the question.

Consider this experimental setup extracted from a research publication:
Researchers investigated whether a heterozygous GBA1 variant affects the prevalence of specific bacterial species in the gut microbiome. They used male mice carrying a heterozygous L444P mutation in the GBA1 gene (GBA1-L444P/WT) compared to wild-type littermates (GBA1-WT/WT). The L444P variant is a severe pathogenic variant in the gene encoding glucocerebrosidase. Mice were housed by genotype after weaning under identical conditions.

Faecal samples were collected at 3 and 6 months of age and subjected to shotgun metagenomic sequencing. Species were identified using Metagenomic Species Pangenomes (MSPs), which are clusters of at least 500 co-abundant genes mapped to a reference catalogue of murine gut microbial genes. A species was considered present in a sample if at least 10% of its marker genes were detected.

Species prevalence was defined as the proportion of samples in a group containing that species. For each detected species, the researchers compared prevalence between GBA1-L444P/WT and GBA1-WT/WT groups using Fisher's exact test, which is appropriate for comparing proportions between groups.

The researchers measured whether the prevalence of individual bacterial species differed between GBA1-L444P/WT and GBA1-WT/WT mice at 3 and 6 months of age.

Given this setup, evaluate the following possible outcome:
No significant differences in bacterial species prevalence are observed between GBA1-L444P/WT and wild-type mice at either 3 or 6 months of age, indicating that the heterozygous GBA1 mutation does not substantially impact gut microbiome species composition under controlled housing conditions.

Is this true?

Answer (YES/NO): NO